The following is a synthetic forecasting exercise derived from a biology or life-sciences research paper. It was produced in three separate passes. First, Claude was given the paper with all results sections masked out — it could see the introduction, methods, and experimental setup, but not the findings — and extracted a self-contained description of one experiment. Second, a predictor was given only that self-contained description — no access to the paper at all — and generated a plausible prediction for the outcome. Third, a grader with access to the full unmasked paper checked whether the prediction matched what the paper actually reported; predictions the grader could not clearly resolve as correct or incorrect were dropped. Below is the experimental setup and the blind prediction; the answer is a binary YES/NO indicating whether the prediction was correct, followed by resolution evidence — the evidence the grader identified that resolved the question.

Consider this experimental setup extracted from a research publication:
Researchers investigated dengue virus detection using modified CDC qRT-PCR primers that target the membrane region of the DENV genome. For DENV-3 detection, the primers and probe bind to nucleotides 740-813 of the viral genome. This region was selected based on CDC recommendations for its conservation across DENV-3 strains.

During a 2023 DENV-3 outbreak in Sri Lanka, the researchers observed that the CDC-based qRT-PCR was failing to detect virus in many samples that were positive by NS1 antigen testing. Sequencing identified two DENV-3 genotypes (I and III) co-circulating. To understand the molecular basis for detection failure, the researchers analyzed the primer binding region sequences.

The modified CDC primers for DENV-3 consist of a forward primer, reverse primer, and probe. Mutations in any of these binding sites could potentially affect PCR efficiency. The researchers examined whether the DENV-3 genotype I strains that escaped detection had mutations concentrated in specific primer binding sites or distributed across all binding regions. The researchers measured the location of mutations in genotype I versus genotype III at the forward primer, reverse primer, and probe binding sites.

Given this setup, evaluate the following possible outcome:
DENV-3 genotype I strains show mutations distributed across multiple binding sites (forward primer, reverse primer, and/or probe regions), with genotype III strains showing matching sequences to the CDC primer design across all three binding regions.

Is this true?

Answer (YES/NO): YES